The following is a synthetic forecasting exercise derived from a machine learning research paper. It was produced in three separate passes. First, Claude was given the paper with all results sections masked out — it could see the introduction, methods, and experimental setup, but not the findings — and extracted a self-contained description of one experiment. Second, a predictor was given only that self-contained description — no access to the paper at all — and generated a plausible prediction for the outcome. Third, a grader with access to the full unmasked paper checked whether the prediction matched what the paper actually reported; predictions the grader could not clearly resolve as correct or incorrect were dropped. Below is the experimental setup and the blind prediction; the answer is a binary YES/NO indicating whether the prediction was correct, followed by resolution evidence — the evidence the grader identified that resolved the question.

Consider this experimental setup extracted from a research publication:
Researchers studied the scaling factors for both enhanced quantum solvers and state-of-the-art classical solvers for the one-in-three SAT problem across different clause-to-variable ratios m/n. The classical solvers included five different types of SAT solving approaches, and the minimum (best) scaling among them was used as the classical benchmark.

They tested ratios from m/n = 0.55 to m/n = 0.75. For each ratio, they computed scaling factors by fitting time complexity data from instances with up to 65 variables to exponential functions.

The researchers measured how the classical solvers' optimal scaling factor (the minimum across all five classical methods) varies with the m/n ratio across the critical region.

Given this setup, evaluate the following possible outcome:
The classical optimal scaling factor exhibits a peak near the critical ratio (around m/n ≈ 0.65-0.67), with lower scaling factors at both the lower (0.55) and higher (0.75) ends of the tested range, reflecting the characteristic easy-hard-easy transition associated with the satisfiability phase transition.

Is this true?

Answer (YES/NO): NO